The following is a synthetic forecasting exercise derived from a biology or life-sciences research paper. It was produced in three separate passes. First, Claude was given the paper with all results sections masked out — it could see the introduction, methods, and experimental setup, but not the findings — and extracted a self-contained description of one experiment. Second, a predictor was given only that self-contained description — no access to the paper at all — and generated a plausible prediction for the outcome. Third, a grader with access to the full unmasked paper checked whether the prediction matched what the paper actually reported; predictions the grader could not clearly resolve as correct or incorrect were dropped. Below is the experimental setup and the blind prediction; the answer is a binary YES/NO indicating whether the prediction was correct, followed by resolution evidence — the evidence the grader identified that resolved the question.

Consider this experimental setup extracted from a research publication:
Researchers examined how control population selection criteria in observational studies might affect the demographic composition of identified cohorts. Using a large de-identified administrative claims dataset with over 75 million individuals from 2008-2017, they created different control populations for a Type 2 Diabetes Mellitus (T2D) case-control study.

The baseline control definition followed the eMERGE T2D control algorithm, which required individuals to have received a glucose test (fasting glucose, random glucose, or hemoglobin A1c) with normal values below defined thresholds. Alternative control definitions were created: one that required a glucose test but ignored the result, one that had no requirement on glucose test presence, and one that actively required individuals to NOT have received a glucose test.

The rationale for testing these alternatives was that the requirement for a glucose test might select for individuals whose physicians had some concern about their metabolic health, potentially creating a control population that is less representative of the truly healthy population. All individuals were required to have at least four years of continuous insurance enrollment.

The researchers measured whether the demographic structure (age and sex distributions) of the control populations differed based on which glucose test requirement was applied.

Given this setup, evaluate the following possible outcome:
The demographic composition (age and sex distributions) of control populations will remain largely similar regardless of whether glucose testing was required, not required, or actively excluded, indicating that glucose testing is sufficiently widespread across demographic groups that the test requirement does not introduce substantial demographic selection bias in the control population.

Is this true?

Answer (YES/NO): NO